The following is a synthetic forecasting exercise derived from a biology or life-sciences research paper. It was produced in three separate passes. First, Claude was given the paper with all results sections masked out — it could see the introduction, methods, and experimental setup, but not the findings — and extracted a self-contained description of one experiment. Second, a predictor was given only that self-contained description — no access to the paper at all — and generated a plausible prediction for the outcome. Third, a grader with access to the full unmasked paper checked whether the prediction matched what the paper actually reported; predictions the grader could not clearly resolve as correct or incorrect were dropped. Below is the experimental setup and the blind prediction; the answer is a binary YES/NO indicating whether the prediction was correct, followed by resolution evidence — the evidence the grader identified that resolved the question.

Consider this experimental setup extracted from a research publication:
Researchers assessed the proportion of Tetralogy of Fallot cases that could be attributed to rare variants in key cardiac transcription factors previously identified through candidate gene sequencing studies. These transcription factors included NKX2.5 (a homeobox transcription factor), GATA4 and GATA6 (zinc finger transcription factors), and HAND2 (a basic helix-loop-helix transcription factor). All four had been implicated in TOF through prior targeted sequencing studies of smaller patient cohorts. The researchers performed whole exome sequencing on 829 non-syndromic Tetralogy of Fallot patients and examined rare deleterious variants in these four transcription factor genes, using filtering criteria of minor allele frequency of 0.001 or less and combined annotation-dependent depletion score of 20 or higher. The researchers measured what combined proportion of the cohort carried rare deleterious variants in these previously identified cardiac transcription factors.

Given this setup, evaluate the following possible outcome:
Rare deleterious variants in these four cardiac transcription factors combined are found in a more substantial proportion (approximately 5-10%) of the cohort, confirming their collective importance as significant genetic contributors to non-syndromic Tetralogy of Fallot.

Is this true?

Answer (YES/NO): NO